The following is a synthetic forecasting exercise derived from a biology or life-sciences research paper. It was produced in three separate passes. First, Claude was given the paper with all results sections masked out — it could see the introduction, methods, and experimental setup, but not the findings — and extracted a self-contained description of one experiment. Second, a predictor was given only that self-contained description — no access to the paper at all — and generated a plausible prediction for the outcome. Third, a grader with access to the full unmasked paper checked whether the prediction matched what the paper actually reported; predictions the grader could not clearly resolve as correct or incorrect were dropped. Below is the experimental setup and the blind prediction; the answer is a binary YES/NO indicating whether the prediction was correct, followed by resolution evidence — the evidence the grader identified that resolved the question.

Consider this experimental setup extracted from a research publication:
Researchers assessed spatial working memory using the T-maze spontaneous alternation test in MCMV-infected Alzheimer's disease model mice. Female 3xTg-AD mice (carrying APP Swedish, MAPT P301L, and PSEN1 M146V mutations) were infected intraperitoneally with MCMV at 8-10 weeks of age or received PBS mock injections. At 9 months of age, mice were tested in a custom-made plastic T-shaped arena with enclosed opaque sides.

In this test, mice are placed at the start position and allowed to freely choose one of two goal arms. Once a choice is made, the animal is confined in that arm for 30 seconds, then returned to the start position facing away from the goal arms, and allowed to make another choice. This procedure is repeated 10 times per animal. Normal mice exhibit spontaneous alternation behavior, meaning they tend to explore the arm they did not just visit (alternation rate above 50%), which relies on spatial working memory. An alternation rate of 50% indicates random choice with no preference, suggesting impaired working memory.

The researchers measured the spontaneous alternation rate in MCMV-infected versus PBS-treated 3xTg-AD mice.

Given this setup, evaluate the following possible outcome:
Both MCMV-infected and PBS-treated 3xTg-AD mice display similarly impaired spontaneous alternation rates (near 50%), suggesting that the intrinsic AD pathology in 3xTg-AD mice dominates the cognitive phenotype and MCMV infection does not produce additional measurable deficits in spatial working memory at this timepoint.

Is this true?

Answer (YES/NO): NO